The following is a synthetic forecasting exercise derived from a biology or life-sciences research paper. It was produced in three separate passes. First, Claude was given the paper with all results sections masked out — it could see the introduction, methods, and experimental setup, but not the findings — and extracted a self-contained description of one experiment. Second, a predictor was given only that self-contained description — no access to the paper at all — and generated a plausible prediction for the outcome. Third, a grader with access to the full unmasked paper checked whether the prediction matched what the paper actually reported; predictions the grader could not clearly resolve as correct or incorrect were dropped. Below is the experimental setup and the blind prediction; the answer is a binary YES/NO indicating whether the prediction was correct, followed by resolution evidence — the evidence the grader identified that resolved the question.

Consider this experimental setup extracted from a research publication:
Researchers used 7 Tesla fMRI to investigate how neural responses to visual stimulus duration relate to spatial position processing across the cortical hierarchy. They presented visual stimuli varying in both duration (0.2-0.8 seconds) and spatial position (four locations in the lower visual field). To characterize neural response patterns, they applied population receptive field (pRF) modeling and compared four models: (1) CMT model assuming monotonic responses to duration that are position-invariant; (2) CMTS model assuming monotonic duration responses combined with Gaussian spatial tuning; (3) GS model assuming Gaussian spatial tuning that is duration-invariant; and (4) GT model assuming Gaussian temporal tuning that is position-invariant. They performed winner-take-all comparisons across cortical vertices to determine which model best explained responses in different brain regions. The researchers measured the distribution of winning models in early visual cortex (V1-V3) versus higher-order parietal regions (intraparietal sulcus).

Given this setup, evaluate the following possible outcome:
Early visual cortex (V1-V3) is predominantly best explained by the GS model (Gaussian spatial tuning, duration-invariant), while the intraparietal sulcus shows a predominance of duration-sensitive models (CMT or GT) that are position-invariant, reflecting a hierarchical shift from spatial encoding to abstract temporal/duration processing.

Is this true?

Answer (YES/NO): NO